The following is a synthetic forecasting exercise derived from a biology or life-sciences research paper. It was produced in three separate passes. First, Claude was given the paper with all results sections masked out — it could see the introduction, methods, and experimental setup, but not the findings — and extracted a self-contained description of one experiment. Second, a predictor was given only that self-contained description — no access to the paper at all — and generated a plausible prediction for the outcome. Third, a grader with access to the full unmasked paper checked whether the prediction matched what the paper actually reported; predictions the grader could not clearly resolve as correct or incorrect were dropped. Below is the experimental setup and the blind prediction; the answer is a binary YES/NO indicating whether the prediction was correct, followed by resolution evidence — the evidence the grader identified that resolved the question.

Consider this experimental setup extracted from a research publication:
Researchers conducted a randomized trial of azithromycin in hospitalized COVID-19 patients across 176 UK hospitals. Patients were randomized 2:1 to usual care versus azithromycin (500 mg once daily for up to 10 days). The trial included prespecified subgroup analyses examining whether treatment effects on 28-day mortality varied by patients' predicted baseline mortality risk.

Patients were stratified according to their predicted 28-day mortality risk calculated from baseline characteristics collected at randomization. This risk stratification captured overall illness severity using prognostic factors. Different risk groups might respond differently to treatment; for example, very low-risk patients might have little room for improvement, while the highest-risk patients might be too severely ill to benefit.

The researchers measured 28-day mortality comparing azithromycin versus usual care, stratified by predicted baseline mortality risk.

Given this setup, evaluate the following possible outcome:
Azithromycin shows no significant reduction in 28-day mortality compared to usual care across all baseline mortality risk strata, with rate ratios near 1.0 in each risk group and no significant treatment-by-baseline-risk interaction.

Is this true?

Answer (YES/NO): YES